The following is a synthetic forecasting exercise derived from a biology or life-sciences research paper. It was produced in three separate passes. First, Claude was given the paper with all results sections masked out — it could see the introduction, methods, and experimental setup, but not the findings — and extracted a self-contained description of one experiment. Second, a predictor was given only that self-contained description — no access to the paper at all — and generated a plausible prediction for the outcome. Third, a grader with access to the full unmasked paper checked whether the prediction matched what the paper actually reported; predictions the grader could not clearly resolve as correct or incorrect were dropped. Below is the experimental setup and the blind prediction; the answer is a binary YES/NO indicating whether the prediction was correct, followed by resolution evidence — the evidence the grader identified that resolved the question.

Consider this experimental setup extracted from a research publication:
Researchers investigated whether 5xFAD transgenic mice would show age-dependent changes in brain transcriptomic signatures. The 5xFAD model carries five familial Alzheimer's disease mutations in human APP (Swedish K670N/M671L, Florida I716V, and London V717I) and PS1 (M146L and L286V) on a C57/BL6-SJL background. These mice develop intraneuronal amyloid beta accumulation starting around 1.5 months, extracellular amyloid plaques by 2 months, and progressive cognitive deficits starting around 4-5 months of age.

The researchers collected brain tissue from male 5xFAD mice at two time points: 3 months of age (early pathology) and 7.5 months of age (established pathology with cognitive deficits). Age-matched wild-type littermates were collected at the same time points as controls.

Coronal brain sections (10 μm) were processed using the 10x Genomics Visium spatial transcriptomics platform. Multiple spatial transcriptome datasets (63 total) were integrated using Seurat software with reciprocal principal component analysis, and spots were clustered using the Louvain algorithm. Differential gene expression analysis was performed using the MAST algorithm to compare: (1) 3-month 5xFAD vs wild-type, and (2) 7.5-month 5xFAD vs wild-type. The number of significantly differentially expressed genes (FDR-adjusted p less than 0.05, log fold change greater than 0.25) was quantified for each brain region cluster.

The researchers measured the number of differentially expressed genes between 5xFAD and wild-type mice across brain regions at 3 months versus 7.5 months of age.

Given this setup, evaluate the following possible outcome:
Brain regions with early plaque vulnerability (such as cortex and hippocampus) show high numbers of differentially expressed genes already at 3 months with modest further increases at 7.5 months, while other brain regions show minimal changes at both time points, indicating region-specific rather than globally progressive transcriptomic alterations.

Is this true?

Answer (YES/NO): NO